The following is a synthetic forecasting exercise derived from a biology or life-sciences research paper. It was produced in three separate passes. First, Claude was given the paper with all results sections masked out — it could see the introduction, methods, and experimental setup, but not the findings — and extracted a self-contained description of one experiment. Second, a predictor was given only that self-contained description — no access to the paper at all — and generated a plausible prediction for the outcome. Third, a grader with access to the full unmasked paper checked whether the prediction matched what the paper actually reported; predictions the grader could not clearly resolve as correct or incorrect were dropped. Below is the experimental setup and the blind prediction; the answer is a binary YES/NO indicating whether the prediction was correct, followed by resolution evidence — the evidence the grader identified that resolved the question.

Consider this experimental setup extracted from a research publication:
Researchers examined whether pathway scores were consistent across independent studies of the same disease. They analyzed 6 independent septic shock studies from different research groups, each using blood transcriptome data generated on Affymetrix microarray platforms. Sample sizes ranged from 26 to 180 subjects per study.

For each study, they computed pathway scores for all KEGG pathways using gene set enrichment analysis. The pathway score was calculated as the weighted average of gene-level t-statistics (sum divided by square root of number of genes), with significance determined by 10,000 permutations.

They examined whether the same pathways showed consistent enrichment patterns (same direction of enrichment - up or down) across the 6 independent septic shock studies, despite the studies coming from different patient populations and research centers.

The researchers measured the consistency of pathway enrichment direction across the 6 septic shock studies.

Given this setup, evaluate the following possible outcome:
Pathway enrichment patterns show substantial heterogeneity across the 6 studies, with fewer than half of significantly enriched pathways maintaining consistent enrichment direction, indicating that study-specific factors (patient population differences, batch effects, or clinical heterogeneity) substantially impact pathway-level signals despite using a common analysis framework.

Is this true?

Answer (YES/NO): NO